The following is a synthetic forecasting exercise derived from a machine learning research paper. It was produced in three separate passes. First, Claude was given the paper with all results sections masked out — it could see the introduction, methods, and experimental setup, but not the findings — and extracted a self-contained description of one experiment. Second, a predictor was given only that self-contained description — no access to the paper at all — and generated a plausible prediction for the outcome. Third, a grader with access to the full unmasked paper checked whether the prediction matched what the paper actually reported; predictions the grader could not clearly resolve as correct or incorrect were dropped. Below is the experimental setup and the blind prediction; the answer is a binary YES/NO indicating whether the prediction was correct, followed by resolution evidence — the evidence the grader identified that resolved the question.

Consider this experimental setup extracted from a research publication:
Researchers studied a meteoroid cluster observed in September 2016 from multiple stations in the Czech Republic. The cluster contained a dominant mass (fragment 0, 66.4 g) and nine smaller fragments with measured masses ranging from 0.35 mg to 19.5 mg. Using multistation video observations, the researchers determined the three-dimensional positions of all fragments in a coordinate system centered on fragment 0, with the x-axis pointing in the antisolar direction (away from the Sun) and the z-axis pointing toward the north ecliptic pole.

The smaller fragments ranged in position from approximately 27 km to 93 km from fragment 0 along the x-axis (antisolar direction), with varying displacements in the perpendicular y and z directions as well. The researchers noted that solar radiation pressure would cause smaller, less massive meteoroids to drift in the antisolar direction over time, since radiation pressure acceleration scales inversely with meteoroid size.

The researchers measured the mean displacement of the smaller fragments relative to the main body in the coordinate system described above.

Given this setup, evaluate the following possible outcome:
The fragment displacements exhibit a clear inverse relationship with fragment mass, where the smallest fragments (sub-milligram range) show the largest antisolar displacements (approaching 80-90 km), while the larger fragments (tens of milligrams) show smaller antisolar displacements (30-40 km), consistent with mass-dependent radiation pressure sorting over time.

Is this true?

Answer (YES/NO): NO